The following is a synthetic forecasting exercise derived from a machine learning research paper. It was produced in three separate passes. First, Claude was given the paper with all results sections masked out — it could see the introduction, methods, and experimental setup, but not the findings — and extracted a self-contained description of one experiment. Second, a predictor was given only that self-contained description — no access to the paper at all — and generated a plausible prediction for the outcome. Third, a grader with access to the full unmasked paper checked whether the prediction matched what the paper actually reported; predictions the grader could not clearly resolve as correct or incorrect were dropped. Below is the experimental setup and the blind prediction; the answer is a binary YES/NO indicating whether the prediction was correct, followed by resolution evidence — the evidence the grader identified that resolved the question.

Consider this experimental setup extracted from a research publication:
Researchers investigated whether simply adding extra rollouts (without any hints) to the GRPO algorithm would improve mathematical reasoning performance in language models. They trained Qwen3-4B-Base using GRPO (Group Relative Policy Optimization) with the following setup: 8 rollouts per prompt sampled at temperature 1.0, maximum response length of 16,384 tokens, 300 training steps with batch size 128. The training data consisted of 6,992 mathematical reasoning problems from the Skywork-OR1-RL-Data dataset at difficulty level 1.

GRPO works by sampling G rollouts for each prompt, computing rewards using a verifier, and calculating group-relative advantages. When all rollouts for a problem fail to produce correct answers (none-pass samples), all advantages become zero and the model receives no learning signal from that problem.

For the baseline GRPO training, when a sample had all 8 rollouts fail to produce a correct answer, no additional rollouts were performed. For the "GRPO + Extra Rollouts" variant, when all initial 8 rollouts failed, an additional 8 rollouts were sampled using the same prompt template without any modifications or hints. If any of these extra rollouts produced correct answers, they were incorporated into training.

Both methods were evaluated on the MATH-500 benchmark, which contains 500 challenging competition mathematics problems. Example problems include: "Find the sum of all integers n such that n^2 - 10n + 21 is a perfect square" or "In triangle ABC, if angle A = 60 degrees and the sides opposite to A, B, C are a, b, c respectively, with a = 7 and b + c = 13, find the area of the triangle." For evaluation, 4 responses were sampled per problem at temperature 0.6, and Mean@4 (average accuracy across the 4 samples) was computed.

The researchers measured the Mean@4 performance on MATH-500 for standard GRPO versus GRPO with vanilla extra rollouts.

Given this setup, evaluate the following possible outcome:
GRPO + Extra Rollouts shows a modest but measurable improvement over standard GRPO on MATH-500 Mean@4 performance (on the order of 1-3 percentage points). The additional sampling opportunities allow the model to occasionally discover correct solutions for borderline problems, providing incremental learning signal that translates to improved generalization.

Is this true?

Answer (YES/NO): NO